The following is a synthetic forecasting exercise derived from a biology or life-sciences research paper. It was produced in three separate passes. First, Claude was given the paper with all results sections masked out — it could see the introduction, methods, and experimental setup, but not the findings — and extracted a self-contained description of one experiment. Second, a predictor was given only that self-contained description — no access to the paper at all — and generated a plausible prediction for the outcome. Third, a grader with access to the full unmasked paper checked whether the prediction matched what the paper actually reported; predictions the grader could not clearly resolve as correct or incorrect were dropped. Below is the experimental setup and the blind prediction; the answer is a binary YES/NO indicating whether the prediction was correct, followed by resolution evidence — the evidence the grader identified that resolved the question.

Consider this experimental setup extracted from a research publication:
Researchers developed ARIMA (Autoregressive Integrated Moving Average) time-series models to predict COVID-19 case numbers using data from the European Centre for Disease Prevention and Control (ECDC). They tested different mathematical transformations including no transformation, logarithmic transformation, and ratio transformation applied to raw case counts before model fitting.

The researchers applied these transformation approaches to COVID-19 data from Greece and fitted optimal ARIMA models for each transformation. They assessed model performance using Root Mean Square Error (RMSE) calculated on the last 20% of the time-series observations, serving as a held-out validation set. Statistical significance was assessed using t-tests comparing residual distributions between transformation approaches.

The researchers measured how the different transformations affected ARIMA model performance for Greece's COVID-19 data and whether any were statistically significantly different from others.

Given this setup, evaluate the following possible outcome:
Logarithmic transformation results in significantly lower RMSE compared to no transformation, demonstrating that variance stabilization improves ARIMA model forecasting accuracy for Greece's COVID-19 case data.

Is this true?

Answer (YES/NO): NO